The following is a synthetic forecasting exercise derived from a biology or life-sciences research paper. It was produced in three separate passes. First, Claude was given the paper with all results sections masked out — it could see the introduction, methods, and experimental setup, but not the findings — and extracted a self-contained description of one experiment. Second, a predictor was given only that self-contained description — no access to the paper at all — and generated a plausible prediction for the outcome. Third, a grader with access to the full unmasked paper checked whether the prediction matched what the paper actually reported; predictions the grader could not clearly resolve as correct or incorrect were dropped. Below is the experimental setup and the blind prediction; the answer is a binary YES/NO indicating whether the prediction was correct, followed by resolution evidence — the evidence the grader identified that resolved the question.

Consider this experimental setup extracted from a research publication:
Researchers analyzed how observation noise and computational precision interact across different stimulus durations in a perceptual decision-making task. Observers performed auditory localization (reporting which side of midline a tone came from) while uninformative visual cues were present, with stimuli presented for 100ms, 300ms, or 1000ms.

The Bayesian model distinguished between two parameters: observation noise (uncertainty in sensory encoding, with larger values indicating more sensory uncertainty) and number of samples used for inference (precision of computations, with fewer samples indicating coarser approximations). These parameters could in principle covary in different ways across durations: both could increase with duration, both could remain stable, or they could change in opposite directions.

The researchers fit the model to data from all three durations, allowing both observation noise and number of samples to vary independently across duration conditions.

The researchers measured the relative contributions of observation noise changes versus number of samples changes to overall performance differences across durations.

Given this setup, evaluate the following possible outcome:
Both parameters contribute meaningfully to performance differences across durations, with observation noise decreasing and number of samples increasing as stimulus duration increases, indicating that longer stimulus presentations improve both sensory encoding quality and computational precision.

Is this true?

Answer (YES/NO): YES